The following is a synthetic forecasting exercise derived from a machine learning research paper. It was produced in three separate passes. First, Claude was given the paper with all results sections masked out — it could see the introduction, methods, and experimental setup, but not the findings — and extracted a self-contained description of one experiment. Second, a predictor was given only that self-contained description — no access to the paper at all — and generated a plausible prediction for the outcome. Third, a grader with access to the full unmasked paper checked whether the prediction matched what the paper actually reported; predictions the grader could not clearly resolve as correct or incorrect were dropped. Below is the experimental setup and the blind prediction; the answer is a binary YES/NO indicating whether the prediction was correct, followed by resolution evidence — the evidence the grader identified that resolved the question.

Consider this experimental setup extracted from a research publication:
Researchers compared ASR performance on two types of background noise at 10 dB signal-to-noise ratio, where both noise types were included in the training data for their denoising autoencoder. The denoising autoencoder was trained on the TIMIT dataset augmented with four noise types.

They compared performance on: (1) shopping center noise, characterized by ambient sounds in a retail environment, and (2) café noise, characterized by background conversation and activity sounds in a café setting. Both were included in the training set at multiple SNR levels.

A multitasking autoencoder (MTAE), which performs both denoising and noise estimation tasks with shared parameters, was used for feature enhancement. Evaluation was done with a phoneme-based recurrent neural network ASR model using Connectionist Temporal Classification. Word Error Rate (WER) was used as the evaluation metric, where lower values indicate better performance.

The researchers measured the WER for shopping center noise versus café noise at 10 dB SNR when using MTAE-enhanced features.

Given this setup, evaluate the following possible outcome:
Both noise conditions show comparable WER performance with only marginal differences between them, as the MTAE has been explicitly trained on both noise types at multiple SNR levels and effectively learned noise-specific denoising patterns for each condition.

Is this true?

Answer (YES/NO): NO